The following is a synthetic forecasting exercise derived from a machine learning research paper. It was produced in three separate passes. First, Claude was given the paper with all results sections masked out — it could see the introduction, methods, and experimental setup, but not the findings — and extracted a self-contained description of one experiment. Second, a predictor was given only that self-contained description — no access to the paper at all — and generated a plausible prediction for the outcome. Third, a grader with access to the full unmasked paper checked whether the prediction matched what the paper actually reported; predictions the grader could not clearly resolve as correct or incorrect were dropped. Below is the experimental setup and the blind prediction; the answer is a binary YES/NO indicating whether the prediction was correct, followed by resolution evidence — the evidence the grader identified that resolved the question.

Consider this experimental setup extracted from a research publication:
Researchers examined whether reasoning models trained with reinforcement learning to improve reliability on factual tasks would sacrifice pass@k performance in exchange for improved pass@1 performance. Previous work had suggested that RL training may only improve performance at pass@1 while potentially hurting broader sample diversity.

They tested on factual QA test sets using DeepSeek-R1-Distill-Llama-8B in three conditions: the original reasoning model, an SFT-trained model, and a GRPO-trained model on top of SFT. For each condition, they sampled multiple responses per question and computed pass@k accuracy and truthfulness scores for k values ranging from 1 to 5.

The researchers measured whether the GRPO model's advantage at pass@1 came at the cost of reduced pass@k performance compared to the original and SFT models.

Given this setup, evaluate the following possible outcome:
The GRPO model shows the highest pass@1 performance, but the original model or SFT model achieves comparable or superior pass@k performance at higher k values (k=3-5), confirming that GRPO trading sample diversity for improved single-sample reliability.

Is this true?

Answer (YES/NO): NO